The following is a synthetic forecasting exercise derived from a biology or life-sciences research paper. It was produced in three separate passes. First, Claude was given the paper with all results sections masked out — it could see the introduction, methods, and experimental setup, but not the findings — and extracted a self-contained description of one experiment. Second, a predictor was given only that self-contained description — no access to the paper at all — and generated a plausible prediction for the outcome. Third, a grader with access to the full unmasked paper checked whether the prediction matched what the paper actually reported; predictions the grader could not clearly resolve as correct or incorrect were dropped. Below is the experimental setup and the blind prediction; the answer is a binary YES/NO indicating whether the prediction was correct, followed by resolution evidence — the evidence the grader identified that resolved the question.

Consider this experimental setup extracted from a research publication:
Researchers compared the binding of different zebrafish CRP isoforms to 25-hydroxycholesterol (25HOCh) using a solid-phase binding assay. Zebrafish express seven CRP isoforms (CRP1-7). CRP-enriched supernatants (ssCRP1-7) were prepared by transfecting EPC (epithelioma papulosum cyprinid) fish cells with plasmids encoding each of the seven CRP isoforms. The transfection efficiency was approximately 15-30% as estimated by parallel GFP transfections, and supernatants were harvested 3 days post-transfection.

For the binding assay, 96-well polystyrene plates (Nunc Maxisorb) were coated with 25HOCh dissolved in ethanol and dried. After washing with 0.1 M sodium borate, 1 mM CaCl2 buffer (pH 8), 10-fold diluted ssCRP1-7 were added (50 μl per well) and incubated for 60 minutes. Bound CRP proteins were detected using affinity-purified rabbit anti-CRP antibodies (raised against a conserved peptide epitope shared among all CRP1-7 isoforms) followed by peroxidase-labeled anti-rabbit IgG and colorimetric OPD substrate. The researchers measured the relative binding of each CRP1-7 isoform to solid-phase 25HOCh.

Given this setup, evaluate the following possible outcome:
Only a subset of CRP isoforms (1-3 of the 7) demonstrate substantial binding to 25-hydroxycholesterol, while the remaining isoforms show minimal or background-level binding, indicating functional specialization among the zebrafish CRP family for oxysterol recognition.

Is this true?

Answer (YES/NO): NO